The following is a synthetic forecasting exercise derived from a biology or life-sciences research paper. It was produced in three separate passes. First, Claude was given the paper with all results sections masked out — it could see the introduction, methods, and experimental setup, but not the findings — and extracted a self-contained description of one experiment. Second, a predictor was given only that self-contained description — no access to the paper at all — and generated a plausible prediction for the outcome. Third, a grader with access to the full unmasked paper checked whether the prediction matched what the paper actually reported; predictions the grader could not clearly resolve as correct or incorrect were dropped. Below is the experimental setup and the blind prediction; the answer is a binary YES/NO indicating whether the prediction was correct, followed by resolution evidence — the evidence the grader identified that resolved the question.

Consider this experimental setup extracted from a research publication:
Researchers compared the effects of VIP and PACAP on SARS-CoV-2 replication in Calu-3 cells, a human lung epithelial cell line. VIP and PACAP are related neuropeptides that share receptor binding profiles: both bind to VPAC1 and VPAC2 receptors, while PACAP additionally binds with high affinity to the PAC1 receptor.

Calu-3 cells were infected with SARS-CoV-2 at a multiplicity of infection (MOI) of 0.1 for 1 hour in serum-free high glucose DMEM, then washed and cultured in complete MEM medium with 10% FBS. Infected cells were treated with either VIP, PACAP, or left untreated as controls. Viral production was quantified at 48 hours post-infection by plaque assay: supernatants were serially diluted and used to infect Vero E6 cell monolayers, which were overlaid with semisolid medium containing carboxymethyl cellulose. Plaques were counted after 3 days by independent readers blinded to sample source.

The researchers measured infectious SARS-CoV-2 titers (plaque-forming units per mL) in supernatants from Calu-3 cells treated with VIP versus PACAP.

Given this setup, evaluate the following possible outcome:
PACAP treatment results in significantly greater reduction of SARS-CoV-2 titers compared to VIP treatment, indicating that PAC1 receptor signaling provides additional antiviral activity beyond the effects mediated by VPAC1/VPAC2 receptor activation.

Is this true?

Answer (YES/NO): NO